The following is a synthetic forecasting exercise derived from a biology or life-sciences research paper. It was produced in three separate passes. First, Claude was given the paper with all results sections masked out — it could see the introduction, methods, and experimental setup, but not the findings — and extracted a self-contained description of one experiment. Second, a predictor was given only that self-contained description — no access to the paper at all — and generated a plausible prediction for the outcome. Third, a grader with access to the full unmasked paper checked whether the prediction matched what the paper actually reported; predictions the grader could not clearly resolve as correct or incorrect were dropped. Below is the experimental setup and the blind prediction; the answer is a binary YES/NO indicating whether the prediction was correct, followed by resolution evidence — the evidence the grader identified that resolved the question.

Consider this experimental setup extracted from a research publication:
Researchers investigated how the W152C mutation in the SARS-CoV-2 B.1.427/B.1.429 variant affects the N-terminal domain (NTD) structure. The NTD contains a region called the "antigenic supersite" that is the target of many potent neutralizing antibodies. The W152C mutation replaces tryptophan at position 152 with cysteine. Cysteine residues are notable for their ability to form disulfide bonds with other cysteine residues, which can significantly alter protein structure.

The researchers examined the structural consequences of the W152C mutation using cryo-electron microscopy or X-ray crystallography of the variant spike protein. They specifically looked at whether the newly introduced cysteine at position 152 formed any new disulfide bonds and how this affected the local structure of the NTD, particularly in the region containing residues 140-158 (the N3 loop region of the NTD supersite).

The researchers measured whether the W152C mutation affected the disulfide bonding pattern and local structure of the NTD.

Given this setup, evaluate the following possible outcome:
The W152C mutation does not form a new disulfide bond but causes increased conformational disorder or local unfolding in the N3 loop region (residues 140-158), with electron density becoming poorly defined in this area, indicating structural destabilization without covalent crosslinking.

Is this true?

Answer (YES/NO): NO